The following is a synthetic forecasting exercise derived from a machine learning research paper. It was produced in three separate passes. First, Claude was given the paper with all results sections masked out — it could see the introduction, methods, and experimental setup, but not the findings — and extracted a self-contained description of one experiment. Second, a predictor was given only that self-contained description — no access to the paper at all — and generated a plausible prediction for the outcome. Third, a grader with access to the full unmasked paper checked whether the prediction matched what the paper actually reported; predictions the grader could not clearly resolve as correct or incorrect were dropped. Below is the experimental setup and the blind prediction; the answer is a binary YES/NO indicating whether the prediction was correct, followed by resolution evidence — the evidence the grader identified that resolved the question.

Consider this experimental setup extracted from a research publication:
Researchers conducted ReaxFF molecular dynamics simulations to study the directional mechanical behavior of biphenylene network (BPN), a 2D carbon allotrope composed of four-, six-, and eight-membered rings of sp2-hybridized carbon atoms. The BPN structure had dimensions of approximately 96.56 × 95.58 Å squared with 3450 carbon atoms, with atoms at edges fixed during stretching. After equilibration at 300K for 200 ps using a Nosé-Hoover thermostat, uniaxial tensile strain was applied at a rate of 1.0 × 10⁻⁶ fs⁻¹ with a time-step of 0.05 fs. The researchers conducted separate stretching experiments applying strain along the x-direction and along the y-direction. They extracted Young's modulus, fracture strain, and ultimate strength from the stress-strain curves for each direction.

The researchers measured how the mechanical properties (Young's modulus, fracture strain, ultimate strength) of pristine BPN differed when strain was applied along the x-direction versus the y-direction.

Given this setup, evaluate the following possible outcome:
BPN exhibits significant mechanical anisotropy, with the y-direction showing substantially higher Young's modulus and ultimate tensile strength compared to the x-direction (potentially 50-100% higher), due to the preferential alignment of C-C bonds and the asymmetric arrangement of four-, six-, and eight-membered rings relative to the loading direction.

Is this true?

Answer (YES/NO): NO